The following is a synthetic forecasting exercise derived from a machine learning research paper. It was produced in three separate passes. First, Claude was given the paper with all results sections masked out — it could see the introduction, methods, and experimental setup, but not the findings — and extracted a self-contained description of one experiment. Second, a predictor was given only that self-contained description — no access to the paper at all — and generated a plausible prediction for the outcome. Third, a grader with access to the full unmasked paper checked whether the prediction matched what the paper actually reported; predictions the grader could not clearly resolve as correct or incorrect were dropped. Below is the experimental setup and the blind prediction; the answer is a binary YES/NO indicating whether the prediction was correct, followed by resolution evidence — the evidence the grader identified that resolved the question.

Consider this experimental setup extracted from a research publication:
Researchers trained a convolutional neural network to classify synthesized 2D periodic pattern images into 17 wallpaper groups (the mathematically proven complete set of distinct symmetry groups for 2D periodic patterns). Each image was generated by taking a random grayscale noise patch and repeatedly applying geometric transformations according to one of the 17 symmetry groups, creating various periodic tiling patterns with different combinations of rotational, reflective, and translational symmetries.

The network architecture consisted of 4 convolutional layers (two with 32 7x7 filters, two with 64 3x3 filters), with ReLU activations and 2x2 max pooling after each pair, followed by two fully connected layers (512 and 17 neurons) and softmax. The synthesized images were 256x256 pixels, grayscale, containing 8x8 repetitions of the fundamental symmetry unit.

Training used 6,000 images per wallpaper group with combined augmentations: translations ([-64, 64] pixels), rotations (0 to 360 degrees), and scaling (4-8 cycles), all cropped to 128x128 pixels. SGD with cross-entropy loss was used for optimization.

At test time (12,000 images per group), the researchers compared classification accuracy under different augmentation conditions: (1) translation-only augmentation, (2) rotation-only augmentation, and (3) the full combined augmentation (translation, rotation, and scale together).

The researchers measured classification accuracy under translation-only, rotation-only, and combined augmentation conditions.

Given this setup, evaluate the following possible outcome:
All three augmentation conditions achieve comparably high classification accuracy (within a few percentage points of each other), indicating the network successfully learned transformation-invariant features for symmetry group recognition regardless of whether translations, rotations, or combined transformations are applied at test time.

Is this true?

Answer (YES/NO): NO